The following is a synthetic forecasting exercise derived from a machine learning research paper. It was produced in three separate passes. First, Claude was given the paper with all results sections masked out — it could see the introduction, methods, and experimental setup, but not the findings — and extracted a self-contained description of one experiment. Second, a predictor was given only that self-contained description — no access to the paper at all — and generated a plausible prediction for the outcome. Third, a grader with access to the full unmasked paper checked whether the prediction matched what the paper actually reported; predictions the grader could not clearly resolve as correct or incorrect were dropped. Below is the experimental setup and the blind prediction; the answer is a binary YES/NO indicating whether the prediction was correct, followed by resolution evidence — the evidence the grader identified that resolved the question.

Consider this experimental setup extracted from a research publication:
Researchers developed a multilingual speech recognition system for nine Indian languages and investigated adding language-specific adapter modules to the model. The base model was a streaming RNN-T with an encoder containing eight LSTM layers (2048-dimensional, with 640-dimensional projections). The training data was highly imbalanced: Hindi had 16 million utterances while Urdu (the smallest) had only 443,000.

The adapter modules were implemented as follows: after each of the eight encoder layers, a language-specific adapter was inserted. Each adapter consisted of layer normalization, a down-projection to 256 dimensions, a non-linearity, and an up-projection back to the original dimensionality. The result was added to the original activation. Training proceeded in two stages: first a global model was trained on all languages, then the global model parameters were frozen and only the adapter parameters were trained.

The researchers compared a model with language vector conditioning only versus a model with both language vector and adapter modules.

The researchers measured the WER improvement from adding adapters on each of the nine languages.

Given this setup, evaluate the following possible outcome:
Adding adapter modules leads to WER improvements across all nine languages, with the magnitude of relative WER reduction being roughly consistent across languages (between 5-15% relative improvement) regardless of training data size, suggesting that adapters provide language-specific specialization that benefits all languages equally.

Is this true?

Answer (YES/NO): NO